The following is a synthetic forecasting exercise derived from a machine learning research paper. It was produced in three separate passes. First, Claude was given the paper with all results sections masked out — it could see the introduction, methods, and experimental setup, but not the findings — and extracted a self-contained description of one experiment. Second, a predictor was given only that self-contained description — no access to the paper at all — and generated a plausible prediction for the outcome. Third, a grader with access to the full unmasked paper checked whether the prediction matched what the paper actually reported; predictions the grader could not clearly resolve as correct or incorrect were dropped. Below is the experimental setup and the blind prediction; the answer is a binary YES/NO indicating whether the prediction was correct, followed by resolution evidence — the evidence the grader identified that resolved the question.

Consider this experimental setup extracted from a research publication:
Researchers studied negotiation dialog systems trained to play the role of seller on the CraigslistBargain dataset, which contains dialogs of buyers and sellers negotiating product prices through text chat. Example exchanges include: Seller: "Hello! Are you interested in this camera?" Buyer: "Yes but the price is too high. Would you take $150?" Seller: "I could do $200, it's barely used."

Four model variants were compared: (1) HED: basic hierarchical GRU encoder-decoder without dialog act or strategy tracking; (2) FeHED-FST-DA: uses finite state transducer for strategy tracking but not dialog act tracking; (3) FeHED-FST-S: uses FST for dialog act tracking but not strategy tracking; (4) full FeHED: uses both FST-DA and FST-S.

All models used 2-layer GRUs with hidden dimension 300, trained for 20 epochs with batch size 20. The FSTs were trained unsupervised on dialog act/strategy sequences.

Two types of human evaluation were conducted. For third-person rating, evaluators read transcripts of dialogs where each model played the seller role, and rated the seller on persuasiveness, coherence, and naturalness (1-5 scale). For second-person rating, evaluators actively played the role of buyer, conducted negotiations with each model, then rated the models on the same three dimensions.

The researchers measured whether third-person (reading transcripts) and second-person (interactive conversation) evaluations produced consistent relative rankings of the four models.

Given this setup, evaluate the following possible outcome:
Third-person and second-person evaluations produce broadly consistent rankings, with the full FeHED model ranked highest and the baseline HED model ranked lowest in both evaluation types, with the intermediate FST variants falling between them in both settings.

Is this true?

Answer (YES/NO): NO